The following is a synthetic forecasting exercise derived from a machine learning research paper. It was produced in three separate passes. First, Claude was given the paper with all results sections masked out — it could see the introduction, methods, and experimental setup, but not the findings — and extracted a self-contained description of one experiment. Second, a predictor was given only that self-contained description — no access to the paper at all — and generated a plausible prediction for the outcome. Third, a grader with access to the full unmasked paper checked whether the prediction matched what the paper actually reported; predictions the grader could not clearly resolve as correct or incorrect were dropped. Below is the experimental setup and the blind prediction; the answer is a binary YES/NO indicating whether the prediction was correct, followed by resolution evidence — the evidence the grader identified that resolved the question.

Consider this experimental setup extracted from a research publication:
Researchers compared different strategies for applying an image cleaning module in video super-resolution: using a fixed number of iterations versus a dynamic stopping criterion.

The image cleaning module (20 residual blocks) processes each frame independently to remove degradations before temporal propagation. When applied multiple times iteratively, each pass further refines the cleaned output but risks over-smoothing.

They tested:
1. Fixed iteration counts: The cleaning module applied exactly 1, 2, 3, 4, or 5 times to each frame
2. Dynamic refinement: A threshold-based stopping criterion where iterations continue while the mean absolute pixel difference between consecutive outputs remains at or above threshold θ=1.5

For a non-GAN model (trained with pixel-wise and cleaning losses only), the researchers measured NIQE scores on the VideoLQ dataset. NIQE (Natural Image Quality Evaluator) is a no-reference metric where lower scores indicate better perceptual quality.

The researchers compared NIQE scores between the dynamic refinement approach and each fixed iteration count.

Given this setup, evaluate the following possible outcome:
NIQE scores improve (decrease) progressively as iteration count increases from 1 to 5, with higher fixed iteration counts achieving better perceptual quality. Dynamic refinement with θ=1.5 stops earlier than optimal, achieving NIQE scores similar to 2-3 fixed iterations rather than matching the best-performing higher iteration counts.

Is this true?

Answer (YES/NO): NO